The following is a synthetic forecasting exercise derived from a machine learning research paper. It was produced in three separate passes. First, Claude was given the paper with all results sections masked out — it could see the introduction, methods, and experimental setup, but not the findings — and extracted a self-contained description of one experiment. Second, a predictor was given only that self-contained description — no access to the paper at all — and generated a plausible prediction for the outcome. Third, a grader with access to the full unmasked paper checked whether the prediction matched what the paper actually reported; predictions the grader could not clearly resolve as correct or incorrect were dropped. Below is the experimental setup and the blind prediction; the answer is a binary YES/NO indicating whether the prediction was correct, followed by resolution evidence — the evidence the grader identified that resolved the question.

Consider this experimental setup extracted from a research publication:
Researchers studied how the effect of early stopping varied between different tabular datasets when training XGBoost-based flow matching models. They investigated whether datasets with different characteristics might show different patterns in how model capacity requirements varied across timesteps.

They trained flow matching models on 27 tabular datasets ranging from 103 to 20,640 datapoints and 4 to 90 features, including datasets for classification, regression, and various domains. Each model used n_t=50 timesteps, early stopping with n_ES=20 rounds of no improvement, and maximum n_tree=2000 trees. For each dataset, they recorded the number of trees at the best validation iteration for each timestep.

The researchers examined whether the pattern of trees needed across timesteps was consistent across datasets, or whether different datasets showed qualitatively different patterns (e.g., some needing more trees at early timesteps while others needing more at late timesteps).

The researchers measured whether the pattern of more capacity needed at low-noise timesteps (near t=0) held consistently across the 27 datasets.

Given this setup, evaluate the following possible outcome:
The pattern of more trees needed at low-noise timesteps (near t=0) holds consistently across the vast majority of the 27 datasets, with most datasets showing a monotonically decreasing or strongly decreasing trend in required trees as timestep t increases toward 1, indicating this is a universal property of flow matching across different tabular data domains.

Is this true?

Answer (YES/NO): YES